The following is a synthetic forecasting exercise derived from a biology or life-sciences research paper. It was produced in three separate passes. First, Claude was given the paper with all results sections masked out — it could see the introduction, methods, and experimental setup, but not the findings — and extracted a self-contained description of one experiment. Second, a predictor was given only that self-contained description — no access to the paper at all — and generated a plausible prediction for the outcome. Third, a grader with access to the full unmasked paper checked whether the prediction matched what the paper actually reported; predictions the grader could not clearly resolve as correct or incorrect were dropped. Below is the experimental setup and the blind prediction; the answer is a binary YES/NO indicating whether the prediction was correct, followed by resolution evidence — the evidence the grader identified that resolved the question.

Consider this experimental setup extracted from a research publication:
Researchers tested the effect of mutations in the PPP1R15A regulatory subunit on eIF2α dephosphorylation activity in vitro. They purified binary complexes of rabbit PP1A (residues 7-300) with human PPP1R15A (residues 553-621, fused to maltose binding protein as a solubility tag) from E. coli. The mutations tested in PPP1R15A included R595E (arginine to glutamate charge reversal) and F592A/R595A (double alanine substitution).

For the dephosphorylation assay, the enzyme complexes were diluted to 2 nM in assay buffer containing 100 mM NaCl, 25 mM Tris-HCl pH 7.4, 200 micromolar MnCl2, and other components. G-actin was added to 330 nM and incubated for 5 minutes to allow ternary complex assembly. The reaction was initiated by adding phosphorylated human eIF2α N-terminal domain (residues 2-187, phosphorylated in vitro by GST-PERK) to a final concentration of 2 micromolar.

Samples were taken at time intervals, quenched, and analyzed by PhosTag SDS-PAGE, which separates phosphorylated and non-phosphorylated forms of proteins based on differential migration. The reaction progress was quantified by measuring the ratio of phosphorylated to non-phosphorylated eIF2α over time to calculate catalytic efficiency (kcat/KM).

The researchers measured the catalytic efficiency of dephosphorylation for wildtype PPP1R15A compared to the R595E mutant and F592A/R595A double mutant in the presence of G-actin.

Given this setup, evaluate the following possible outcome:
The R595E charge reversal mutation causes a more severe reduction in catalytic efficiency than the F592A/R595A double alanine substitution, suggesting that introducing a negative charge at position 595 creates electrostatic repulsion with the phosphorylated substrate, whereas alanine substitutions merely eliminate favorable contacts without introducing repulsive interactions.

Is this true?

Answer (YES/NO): NO